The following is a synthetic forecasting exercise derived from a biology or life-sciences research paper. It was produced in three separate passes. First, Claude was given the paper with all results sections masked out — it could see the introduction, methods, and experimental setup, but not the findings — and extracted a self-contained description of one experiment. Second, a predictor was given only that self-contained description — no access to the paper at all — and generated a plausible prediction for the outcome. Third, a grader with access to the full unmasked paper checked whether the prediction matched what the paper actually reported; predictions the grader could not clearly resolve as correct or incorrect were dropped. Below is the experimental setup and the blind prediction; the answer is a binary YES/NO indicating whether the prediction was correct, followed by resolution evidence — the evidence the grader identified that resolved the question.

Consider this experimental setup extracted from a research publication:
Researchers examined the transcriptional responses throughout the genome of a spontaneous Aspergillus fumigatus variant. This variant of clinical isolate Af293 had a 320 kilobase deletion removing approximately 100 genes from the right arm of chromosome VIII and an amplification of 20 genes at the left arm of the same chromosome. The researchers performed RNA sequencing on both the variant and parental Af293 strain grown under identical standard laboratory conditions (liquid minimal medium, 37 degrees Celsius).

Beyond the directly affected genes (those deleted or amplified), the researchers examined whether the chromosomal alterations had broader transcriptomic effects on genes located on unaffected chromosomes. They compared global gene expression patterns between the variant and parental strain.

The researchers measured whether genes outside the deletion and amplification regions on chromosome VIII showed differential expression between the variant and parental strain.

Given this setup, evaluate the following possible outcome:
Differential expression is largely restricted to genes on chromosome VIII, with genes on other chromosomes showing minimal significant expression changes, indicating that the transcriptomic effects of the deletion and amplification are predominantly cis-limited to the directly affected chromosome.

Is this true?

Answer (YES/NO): NO